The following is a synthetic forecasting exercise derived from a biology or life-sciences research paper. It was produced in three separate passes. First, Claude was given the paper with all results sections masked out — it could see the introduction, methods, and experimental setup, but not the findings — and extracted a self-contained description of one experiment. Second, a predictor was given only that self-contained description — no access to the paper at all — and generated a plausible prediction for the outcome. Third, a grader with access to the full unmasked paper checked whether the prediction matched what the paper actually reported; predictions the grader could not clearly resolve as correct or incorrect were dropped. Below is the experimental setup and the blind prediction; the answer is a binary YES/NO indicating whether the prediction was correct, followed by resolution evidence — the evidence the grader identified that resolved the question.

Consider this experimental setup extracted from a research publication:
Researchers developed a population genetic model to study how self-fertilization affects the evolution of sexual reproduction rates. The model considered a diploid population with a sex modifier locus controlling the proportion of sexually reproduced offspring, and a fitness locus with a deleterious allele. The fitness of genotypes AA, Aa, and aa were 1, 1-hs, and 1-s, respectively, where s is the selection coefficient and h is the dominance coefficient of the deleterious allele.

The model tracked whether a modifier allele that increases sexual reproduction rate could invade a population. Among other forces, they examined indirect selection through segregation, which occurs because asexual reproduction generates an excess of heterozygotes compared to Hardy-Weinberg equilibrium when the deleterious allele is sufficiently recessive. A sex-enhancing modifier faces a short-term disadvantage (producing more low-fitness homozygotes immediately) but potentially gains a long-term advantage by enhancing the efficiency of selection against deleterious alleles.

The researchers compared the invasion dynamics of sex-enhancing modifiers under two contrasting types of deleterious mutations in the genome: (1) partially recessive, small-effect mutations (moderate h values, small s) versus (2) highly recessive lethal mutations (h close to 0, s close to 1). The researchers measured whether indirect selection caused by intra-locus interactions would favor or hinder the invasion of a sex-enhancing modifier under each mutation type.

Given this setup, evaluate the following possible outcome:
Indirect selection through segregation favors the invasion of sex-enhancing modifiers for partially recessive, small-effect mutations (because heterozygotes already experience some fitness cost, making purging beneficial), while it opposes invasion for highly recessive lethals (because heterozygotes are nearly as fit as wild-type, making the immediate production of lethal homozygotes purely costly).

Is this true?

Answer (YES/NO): YES